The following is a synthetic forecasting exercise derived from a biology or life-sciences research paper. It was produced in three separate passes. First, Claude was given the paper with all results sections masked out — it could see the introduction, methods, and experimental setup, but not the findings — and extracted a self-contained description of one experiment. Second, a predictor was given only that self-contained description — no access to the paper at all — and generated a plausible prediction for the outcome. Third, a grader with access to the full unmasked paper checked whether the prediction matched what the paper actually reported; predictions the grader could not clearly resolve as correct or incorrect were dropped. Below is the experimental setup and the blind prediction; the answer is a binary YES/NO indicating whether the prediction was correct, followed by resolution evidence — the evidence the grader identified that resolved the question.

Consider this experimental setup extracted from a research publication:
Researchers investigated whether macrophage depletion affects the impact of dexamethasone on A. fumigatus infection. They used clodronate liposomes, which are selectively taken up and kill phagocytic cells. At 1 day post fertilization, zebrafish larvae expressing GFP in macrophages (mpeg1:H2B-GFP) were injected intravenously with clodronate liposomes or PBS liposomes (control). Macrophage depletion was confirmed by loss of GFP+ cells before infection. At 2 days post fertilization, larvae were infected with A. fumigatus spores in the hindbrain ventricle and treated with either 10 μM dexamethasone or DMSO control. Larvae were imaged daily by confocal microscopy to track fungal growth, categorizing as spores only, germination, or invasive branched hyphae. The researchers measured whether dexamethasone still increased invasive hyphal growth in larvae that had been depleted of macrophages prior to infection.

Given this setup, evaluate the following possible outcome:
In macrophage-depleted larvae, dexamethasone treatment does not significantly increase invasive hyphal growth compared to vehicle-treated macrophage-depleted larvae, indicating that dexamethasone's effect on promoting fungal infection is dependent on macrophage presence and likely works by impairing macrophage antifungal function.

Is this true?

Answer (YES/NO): NO